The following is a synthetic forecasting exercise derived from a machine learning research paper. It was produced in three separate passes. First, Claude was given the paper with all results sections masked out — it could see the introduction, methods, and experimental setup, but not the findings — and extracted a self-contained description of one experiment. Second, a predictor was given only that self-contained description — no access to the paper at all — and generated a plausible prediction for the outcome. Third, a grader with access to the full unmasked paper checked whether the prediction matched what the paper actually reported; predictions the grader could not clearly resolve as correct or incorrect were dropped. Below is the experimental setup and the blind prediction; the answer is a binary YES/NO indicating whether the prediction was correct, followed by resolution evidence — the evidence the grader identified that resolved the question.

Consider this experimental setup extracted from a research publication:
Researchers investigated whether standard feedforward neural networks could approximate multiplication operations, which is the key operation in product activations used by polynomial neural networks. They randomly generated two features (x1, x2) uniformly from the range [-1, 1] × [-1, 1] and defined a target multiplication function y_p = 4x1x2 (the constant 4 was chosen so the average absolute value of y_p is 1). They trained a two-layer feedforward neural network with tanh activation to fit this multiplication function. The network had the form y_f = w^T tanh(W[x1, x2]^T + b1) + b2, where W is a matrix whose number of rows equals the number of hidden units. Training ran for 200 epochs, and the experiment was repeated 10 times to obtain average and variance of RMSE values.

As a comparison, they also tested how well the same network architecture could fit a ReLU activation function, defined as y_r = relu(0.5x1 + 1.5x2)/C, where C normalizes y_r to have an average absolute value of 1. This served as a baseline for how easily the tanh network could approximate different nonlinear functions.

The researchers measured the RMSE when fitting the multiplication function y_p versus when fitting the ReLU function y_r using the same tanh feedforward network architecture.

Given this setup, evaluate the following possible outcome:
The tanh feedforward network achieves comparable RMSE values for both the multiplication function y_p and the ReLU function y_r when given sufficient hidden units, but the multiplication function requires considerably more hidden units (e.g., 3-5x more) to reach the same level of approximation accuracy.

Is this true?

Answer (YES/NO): NO